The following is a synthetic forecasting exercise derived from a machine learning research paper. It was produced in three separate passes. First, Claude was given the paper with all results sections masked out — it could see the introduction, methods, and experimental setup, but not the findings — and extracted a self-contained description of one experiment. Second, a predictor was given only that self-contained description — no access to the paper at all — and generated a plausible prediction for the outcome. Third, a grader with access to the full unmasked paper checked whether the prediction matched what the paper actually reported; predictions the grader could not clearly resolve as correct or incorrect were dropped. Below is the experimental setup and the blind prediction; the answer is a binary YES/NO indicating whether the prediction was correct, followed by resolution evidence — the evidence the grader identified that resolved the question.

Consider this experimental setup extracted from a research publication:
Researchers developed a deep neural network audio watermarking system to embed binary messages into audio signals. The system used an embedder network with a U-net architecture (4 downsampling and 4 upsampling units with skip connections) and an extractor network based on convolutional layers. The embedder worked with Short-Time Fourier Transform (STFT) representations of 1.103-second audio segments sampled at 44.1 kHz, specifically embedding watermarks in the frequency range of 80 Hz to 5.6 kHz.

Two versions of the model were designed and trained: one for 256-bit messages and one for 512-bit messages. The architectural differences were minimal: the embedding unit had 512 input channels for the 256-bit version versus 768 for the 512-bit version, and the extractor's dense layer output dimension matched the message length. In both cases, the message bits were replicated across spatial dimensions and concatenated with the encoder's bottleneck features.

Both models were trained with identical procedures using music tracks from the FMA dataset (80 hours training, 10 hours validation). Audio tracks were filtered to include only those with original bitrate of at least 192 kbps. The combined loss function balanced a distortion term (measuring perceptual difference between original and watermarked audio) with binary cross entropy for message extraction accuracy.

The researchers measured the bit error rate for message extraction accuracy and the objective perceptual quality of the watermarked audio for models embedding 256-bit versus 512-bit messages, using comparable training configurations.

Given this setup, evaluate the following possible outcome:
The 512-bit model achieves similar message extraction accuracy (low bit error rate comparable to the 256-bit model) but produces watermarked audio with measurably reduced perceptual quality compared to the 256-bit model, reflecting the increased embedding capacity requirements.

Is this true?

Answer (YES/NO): NO